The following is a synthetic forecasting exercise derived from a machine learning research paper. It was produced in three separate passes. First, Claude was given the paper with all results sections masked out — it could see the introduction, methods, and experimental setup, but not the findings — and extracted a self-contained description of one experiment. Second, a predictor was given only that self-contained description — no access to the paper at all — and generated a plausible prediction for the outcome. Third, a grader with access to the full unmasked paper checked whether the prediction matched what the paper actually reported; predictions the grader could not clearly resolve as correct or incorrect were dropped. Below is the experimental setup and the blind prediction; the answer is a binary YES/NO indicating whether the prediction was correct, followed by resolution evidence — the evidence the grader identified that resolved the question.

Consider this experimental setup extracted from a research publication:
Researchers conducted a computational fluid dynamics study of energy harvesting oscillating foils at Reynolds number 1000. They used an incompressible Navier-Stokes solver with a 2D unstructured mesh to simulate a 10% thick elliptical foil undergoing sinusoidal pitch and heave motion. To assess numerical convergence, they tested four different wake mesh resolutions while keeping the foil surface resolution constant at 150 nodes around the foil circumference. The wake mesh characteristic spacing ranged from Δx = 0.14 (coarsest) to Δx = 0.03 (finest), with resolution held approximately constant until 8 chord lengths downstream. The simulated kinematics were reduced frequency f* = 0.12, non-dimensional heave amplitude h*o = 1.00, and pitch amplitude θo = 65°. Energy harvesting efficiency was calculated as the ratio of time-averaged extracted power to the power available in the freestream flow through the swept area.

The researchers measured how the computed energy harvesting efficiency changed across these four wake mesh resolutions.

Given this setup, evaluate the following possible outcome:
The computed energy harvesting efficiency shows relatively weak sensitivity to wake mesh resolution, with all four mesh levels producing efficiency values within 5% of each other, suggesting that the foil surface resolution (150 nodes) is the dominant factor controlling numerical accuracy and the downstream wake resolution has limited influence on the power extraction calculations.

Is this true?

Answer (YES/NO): NO